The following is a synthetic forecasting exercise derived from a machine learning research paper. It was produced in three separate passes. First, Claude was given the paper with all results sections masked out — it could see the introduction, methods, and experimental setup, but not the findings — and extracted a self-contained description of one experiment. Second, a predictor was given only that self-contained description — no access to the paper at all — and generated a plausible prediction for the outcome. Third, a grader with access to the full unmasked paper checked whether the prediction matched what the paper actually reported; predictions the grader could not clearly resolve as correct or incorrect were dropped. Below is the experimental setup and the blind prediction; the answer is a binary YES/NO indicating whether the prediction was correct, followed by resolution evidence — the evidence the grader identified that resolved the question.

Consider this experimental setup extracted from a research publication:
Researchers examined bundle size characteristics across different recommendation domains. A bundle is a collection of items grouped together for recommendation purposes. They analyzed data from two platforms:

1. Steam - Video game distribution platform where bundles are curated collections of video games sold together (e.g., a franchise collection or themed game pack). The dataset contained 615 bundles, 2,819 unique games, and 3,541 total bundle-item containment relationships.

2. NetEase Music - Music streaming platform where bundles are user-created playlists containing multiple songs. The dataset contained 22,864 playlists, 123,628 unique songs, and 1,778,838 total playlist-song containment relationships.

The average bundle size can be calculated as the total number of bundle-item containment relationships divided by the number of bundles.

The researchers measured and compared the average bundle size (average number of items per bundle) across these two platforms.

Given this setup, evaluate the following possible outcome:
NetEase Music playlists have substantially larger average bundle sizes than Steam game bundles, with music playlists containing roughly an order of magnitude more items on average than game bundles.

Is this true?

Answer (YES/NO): YES